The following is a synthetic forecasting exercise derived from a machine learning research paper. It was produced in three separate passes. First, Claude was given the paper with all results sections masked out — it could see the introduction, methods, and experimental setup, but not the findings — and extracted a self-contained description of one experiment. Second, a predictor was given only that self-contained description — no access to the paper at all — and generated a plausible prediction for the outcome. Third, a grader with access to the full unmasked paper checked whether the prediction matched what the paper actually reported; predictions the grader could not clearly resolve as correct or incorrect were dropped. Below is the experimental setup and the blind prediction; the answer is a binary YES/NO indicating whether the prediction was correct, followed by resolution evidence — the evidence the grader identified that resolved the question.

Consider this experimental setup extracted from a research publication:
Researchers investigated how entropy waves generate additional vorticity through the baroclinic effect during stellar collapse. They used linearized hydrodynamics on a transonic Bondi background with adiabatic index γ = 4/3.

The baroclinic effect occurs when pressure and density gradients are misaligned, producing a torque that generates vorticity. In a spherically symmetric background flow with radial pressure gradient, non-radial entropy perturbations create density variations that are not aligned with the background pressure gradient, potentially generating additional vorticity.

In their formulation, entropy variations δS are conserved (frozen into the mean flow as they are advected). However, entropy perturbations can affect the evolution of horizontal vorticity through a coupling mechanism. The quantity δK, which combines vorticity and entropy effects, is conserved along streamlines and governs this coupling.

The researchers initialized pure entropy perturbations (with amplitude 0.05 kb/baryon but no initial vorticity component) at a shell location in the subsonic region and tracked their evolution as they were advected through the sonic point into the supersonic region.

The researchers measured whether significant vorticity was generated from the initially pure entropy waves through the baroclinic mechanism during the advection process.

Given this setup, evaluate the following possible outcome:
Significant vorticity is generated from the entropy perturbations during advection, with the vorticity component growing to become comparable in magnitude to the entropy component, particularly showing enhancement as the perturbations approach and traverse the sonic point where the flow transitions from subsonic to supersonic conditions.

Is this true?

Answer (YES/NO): NO